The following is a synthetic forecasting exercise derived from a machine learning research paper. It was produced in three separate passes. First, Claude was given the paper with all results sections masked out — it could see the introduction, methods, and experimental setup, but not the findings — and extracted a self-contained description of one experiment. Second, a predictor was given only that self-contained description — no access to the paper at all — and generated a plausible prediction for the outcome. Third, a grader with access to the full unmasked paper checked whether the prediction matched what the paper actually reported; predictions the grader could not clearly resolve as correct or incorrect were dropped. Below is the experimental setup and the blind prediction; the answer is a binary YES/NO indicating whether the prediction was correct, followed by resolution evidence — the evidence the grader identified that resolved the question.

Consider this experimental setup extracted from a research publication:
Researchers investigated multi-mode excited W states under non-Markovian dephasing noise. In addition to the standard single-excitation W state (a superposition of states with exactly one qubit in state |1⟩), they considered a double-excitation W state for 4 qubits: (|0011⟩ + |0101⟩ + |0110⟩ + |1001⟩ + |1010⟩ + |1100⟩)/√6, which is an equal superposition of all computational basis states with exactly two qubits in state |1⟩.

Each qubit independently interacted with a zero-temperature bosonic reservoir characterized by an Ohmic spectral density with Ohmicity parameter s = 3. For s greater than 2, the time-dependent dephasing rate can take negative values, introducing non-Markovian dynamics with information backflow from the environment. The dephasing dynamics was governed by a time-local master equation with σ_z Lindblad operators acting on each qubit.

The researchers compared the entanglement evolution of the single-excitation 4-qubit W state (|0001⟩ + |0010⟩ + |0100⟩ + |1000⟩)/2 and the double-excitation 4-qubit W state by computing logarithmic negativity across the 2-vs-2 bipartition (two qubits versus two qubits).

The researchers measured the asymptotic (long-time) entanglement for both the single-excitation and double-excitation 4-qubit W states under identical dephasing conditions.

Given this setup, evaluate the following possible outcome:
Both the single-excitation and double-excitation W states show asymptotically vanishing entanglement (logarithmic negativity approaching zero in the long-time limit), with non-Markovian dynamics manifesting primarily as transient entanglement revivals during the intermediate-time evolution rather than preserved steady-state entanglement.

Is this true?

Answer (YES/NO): NO